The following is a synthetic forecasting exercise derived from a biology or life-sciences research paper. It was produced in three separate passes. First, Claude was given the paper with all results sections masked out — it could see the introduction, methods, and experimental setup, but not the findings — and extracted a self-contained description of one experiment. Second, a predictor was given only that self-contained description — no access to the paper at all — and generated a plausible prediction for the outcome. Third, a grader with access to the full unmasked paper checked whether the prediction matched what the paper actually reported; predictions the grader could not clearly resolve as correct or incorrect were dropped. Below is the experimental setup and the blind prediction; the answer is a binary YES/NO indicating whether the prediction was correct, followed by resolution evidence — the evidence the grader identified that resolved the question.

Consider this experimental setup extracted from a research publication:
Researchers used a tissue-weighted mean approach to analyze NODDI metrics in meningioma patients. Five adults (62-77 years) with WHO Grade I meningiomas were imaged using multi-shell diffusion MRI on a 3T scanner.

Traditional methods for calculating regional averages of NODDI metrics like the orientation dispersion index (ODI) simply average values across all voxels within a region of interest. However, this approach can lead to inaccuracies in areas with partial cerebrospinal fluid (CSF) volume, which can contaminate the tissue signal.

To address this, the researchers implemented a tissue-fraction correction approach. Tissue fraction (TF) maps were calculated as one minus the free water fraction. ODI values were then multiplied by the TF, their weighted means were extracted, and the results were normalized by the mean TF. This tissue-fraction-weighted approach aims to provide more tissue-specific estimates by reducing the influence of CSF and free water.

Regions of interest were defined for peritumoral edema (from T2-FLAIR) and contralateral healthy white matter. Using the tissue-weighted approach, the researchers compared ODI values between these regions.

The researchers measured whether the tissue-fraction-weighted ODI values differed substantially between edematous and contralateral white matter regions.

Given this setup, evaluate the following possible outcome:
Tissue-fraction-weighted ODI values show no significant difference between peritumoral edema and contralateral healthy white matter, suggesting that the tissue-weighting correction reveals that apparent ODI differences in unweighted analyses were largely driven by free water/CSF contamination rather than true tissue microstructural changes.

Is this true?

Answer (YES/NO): YES